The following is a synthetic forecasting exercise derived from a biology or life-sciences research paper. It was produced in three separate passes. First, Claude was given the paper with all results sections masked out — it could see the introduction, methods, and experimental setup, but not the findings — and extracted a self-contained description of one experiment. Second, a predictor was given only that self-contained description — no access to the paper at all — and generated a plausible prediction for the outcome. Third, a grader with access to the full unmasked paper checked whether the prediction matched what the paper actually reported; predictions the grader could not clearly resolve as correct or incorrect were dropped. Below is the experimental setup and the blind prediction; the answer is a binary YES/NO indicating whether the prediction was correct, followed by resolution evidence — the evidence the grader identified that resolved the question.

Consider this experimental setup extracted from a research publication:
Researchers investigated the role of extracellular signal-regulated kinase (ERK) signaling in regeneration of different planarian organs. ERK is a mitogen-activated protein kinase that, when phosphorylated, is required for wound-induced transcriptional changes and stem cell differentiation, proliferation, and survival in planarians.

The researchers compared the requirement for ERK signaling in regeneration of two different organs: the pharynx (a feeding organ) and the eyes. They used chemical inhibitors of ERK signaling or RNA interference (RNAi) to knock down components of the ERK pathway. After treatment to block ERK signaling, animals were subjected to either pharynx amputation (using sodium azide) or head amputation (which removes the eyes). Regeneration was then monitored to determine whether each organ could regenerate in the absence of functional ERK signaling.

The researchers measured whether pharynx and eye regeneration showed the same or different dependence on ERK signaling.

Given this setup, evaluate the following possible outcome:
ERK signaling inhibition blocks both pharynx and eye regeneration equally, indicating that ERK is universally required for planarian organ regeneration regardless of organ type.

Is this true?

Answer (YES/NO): NO